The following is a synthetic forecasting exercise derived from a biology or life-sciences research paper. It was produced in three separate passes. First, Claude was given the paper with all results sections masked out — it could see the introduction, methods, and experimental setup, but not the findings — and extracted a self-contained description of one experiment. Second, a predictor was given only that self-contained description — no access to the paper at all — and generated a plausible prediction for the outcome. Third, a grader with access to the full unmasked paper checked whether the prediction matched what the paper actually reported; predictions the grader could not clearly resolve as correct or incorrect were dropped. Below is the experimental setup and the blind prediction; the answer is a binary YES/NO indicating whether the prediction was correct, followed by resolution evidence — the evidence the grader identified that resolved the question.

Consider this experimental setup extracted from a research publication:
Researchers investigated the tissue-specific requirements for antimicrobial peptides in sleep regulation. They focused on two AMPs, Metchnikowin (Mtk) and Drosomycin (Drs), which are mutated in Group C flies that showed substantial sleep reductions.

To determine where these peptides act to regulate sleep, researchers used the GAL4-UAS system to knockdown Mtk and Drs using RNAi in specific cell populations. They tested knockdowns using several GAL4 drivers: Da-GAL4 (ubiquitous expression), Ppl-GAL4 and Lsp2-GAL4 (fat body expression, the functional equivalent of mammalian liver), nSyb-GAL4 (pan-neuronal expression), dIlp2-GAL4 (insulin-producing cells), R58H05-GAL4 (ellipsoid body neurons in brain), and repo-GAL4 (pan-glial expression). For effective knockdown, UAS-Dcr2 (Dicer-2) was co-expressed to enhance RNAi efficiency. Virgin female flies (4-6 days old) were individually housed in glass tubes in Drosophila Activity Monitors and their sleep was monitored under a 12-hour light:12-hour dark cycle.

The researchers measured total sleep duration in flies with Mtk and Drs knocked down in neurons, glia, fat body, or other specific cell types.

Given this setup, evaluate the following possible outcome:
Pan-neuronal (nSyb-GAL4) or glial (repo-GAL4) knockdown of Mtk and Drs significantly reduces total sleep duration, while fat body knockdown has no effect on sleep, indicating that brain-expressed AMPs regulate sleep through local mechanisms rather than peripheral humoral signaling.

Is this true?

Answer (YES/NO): NO